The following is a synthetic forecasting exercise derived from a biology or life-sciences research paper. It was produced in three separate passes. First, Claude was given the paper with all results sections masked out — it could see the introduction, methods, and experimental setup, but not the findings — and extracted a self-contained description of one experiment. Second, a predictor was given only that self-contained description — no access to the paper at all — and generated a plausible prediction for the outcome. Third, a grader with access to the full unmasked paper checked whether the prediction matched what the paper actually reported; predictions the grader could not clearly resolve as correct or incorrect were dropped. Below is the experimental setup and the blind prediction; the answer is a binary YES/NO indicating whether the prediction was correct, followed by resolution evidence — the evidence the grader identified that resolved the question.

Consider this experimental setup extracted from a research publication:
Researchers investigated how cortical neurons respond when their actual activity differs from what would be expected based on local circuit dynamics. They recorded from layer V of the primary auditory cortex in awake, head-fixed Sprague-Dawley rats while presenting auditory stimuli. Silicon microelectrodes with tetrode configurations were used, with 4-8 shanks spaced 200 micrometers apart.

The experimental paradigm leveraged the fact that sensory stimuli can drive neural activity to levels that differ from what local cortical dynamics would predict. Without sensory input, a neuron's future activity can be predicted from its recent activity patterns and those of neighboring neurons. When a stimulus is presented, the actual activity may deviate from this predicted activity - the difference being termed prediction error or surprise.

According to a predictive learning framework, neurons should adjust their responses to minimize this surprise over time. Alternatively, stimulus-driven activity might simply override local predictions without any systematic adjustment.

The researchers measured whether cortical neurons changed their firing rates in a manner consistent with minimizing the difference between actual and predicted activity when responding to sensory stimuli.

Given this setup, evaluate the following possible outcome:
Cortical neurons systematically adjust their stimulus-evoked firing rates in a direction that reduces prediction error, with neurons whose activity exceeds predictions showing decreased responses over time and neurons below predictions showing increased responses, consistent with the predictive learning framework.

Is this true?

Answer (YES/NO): NO